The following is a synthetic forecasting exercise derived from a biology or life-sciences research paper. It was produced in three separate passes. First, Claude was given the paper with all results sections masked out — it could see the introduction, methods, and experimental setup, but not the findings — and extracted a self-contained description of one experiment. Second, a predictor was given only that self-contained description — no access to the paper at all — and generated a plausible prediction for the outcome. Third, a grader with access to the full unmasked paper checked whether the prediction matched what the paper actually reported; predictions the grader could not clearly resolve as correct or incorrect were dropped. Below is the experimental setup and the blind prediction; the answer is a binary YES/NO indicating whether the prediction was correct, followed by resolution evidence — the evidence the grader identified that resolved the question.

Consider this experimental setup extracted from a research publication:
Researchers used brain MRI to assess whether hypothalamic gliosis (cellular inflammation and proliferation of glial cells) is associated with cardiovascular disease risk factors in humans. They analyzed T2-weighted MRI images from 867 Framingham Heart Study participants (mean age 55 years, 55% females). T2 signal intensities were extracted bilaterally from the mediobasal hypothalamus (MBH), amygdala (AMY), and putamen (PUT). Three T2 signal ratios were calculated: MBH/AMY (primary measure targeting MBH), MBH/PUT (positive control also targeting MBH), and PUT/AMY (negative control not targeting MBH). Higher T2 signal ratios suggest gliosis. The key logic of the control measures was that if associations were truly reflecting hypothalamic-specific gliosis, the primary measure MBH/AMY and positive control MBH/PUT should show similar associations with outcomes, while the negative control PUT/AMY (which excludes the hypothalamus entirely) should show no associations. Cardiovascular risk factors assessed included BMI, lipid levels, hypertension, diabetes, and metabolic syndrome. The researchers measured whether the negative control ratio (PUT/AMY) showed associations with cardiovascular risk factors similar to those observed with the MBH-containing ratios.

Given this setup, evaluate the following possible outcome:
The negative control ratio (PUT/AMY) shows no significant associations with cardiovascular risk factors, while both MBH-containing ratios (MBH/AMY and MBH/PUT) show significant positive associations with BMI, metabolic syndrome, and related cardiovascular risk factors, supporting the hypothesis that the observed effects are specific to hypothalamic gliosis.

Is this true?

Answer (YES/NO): YES